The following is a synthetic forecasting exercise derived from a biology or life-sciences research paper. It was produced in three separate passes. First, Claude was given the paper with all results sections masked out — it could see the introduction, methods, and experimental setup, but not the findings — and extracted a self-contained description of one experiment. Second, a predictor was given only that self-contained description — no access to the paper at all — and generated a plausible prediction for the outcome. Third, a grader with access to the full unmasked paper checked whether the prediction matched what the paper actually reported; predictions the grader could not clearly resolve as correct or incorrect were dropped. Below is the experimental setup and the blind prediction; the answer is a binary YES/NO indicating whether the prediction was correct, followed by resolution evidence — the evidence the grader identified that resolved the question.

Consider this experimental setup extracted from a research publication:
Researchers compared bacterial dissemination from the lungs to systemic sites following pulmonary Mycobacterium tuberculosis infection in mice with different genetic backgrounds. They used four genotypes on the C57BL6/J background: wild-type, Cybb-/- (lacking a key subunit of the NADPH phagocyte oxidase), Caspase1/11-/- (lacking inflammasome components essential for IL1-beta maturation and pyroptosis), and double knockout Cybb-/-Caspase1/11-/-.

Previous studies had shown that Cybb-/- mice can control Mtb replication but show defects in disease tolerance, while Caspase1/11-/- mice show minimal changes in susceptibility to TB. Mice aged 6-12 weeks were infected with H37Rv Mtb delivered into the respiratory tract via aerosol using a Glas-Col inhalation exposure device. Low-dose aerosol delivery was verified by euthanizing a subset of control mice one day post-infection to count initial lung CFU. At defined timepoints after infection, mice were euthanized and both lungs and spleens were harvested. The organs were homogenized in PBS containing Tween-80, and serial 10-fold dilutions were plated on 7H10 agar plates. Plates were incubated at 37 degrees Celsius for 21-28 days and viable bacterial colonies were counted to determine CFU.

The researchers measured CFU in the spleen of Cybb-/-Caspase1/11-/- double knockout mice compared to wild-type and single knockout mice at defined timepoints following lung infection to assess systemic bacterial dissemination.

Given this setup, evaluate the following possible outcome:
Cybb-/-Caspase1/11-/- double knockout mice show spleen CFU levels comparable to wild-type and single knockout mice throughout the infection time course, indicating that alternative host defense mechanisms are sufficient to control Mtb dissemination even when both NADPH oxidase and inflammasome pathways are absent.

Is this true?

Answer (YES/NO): NO